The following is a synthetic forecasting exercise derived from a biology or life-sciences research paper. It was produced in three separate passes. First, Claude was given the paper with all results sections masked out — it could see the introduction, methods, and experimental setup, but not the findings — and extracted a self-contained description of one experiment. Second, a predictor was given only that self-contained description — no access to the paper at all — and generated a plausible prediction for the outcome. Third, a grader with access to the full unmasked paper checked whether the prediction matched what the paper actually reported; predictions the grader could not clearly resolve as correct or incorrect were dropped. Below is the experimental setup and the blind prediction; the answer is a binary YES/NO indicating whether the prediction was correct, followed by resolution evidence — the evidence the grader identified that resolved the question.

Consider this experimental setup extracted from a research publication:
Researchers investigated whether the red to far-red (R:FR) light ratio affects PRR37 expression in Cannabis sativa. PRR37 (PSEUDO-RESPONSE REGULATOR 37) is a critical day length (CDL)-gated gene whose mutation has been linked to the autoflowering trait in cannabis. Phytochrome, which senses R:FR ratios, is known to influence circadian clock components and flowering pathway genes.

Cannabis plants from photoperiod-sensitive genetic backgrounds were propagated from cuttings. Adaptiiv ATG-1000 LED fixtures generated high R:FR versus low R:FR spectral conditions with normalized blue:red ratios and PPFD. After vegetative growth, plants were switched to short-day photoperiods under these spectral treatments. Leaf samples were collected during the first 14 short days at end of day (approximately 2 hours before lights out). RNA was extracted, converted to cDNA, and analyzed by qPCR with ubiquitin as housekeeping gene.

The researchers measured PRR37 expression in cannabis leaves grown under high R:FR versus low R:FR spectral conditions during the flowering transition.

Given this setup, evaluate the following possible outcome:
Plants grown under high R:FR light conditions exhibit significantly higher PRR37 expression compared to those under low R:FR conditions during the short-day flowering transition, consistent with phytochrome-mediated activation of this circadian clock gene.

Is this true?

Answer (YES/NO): NO